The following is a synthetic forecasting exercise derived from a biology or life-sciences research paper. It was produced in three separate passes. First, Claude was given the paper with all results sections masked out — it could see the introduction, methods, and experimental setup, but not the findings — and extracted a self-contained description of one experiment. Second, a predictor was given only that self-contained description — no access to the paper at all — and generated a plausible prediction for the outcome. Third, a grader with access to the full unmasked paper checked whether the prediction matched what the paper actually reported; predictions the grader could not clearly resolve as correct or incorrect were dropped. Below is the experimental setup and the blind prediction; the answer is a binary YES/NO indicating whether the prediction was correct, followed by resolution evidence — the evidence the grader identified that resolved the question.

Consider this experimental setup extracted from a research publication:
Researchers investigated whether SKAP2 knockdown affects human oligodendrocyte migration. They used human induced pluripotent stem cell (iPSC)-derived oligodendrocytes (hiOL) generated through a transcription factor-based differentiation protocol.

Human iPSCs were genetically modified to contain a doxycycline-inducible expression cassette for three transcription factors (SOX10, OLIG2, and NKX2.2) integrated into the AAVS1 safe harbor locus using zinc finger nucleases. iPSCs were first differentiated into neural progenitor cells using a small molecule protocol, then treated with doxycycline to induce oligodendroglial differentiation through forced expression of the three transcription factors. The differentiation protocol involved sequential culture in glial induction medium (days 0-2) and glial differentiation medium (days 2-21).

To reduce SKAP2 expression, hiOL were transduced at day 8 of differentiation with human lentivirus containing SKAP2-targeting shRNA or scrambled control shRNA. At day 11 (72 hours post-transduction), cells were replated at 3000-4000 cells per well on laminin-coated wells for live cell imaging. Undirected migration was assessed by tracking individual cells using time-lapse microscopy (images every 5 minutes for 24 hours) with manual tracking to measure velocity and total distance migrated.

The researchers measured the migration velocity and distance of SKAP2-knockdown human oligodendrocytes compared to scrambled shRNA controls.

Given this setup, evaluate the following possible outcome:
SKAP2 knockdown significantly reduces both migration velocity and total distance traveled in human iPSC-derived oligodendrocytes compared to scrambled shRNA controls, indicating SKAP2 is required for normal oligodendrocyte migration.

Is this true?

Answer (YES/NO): YES